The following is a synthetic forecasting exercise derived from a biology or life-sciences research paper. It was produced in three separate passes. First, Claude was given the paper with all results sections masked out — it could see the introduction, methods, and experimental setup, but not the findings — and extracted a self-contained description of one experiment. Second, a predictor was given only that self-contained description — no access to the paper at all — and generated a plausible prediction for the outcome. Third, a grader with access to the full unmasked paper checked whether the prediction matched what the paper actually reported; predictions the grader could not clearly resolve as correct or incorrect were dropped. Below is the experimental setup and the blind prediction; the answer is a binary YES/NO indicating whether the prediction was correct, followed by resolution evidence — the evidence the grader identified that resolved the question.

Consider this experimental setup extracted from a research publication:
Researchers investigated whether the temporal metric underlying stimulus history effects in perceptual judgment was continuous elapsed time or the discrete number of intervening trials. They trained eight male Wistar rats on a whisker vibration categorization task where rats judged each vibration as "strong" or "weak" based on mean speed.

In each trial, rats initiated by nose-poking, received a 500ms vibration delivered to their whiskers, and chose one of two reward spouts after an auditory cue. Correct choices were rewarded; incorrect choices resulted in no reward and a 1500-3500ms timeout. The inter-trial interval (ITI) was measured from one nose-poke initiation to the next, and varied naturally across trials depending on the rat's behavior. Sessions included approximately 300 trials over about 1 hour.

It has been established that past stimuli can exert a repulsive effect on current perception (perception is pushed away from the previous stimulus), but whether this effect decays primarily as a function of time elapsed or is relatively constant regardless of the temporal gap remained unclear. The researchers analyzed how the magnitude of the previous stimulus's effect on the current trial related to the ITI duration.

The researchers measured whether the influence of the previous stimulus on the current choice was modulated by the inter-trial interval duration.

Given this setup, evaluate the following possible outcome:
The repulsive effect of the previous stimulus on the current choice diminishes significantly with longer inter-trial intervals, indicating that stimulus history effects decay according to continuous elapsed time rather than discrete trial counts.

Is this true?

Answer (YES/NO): NO